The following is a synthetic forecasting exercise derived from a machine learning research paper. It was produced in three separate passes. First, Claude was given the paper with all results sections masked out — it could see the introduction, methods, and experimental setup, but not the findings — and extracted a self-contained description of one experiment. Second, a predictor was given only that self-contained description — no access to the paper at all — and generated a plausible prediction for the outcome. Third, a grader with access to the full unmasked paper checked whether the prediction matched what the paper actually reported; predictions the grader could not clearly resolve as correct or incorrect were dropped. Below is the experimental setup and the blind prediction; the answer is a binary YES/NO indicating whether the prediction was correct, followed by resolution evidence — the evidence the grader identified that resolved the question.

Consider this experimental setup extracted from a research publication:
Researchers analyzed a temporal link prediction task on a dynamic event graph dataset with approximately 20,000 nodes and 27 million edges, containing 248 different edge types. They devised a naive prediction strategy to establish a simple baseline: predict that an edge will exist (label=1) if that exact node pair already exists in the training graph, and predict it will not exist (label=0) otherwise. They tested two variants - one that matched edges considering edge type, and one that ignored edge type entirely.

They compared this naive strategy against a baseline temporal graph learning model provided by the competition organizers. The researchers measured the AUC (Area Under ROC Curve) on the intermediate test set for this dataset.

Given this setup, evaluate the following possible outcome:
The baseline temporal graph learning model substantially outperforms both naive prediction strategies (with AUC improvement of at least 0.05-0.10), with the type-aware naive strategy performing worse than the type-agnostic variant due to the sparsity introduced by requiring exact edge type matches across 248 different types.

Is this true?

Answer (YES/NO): NO